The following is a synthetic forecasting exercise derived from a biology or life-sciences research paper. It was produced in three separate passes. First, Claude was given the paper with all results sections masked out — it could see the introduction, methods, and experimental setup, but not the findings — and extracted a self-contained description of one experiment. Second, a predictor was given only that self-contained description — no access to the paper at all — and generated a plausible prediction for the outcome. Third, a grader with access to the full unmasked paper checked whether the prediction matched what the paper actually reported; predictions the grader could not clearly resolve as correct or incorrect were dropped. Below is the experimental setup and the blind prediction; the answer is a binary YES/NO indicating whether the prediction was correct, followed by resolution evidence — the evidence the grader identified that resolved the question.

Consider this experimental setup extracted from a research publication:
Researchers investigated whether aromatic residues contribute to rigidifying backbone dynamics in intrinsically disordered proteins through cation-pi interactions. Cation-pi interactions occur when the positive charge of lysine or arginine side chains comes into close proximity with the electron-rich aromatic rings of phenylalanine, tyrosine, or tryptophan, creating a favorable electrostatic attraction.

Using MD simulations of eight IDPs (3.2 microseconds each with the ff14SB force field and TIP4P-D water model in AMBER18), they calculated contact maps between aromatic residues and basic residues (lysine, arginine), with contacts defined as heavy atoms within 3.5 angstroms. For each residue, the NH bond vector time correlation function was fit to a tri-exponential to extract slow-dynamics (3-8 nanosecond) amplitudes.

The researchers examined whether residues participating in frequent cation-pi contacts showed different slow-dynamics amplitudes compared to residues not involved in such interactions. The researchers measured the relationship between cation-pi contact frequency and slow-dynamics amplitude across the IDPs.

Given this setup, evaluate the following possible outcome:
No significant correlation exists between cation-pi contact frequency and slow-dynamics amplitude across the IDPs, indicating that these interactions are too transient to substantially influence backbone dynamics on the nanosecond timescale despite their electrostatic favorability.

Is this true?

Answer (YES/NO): NO